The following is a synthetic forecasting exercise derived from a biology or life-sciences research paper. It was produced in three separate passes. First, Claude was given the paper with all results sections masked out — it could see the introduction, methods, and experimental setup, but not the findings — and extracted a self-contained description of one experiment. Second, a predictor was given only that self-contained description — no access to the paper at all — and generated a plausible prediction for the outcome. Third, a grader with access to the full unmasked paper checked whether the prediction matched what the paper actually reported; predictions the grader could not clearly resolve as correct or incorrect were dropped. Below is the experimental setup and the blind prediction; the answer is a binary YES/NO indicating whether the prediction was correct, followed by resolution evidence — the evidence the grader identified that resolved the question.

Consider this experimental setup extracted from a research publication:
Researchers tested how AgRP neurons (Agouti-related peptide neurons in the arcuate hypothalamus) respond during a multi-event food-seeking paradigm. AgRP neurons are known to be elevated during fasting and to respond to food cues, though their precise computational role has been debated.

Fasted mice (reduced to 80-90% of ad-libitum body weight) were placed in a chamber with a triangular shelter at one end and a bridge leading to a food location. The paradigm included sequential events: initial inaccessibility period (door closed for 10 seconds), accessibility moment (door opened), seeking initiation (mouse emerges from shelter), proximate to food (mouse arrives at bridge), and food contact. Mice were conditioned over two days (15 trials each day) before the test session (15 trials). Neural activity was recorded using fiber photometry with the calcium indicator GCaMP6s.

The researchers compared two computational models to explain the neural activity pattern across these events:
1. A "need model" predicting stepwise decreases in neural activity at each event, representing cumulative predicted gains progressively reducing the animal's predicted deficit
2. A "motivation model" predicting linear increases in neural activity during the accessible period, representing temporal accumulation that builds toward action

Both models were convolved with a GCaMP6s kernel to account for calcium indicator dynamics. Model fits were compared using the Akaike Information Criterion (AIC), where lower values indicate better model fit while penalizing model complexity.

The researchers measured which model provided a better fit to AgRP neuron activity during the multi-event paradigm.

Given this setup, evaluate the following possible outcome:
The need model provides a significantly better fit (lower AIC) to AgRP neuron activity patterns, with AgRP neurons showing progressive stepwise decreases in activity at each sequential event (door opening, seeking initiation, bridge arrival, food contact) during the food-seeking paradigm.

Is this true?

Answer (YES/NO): YES